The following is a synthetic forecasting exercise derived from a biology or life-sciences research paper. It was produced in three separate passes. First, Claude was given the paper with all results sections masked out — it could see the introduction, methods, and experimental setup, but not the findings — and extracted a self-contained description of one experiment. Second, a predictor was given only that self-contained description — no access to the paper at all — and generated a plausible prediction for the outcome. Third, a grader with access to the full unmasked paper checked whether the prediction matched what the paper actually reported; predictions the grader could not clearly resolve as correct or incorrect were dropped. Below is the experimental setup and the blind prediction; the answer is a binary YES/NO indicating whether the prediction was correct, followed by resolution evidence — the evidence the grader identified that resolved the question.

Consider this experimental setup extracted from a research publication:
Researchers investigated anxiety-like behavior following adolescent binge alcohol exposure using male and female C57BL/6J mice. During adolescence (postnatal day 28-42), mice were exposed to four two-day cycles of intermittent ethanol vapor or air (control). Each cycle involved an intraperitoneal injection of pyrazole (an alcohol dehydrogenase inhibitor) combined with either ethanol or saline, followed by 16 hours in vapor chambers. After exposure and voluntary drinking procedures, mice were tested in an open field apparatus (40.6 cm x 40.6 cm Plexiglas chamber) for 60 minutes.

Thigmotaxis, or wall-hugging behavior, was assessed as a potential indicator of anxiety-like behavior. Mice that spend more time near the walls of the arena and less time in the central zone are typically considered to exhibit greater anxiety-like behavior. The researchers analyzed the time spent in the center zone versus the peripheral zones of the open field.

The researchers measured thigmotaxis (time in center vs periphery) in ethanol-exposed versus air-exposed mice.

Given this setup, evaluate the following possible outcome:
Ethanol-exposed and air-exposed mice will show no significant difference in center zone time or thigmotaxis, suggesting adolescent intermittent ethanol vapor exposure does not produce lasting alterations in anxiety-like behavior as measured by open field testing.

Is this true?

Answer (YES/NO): NO